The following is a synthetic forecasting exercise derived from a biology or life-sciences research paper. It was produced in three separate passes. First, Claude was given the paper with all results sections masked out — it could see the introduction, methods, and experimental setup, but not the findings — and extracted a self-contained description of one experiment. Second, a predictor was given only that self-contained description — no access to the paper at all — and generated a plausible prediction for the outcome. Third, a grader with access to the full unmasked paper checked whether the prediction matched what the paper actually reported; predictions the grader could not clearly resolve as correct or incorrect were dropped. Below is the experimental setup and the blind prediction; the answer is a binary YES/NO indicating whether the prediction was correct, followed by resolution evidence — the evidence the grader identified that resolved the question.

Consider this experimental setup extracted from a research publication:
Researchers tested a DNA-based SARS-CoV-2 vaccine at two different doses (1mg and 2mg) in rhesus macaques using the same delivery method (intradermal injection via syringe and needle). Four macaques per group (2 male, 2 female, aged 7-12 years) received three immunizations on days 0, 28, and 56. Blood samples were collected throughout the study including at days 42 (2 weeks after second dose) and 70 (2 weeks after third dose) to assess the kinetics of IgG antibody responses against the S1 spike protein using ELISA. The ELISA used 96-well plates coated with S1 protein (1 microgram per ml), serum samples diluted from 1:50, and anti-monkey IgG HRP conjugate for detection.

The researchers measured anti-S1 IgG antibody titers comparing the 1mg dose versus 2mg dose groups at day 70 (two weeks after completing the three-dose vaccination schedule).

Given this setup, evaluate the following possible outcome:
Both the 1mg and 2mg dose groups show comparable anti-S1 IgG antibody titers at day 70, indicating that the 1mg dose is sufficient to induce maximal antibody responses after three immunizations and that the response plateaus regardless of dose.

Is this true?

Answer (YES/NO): NO